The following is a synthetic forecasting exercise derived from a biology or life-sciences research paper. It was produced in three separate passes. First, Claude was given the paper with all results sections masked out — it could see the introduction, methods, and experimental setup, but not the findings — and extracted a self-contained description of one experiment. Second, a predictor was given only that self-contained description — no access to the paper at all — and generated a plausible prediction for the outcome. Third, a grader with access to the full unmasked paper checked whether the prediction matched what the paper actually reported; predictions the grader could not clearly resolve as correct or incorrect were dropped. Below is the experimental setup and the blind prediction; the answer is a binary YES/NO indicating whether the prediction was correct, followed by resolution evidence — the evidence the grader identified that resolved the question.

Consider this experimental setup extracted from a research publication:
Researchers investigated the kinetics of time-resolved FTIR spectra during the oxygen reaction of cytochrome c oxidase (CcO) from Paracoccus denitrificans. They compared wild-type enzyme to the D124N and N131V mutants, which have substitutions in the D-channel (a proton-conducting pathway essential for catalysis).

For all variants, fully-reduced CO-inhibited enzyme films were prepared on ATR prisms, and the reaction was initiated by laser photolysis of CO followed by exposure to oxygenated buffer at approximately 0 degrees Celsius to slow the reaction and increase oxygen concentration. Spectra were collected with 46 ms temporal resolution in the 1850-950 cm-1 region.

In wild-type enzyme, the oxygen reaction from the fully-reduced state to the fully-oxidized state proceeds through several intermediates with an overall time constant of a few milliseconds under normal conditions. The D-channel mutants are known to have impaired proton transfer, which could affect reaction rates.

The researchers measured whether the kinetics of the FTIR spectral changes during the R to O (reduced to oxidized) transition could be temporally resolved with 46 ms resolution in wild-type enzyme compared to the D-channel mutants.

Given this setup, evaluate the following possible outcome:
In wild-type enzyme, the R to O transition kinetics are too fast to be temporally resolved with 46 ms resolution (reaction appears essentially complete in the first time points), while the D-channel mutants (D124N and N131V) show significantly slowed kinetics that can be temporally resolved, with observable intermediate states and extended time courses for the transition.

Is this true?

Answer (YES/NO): YES